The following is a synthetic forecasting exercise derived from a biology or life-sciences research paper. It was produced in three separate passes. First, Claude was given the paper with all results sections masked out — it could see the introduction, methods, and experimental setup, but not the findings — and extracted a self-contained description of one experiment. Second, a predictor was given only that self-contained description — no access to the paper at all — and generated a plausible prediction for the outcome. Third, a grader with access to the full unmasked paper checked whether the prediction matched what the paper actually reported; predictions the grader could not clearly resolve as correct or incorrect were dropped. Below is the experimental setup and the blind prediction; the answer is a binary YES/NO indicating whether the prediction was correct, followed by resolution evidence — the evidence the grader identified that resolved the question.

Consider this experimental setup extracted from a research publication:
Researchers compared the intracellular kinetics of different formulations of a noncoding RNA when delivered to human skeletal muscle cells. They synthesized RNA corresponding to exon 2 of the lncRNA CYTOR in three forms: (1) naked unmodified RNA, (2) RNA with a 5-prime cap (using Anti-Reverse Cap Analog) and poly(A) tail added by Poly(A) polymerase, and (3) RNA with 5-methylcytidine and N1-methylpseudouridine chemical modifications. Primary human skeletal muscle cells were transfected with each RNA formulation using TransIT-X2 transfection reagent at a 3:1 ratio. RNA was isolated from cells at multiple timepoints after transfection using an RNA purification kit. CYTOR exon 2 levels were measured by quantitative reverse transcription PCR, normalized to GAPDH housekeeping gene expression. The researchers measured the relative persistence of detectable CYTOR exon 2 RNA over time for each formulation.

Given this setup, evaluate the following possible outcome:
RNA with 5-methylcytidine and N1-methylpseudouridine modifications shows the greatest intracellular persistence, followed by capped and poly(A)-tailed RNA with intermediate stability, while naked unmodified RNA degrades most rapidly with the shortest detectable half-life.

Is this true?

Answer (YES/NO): YES